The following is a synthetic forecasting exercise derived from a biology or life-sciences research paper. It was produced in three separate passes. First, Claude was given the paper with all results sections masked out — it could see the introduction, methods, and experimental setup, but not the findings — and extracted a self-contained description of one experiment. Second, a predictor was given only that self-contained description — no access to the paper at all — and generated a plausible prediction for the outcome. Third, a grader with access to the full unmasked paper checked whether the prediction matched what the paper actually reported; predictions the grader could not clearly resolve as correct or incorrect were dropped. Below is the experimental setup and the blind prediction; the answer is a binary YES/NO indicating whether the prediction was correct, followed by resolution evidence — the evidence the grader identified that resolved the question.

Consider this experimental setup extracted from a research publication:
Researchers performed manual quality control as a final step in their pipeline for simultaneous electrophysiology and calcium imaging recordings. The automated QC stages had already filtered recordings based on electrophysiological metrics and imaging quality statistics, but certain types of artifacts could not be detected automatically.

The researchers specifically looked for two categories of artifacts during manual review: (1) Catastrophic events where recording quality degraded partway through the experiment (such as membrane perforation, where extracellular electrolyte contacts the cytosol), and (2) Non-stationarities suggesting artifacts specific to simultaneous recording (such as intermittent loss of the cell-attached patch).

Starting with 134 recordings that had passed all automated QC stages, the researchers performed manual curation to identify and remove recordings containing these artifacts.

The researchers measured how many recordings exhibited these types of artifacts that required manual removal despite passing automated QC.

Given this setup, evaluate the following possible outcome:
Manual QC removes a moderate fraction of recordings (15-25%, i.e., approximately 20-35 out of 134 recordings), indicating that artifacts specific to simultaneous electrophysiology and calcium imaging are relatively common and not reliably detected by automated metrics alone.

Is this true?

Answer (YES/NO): NO